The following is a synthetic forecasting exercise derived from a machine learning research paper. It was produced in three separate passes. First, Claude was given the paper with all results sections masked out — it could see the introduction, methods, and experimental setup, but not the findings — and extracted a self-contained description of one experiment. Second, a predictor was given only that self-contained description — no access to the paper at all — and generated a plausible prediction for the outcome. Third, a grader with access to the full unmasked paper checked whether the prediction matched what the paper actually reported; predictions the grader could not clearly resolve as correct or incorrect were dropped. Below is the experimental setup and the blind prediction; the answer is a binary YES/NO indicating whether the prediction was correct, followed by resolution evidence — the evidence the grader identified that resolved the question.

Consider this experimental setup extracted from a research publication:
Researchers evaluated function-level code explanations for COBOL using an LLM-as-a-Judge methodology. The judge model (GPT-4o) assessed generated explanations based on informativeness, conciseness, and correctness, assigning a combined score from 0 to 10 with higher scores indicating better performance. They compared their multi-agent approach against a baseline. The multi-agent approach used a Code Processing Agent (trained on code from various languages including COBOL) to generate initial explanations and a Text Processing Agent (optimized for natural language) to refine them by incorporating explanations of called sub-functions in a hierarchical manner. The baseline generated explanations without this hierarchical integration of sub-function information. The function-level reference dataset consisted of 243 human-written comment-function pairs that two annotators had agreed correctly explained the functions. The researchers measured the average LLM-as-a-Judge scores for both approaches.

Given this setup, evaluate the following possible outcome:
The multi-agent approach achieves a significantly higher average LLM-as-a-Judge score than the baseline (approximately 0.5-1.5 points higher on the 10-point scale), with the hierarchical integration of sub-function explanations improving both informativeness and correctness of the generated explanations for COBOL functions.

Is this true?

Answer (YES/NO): NO